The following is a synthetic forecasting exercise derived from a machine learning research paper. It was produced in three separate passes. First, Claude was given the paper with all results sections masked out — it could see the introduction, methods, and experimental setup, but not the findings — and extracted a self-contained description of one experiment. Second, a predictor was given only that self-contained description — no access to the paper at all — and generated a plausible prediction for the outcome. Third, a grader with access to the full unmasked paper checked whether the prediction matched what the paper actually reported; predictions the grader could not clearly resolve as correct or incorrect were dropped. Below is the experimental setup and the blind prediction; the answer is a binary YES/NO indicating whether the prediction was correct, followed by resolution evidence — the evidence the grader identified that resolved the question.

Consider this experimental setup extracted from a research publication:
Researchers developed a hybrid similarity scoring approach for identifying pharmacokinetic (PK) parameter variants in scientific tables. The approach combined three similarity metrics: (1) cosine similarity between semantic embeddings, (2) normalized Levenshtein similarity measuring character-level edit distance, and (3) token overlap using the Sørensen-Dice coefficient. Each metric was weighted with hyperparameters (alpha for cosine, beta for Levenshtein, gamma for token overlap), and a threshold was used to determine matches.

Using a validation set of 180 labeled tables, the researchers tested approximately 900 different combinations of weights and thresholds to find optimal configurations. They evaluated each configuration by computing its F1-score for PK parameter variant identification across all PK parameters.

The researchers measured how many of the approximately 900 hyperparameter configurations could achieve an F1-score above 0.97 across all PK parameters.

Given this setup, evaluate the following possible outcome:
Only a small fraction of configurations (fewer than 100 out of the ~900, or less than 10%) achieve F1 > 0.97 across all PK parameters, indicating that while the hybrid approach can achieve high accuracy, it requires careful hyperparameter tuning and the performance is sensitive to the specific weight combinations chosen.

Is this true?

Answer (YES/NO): NO